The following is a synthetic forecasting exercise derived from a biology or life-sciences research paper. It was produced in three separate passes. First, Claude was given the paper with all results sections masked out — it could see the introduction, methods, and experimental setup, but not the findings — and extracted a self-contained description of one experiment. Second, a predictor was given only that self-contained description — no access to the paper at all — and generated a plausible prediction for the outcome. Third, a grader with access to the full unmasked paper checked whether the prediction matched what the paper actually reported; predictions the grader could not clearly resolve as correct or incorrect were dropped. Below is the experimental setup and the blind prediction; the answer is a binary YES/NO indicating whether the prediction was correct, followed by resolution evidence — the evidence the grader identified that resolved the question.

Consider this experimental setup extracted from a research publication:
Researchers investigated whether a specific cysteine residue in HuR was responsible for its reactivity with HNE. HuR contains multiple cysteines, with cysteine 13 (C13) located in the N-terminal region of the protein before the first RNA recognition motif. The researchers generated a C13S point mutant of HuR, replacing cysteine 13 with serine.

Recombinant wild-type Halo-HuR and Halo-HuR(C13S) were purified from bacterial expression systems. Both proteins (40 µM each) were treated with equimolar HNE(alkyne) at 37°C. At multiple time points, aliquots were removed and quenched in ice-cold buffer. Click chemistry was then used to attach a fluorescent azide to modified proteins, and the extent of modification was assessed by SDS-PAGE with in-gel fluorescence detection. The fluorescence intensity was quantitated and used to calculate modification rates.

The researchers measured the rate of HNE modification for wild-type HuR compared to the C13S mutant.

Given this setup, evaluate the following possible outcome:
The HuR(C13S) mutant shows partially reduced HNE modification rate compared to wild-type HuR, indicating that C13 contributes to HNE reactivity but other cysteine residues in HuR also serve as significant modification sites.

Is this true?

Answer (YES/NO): NO